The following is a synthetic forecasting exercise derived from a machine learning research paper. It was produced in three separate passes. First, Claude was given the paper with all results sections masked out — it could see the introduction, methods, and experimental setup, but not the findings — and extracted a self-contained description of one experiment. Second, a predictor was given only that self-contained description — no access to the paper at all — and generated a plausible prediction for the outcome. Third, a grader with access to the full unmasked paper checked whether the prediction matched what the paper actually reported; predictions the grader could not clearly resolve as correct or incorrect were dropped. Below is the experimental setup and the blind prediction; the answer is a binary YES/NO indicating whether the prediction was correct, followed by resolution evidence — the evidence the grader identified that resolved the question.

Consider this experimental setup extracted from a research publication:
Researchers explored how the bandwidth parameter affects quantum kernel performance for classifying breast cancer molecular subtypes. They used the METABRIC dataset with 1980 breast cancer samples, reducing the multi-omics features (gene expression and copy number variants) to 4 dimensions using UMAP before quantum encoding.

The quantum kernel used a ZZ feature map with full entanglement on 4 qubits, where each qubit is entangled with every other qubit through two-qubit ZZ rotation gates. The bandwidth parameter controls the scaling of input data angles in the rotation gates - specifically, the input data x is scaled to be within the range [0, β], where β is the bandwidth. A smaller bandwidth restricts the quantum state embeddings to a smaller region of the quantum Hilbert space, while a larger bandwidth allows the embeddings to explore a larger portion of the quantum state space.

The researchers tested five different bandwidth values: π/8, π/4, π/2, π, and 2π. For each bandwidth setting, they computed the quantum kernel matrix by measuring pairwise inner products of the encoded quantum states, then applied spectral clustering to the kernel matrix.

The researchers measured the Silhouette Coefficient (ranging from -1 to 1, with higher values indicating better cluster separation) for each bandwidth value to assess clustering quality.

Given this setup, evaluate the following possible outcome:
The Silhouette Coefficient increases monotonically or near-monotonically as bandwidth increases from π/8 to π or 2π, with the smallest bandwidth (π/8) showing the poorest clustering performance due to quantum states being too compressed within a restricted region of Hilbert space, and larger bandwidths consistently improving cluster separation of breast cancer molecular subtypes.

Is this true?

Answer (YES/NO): NO